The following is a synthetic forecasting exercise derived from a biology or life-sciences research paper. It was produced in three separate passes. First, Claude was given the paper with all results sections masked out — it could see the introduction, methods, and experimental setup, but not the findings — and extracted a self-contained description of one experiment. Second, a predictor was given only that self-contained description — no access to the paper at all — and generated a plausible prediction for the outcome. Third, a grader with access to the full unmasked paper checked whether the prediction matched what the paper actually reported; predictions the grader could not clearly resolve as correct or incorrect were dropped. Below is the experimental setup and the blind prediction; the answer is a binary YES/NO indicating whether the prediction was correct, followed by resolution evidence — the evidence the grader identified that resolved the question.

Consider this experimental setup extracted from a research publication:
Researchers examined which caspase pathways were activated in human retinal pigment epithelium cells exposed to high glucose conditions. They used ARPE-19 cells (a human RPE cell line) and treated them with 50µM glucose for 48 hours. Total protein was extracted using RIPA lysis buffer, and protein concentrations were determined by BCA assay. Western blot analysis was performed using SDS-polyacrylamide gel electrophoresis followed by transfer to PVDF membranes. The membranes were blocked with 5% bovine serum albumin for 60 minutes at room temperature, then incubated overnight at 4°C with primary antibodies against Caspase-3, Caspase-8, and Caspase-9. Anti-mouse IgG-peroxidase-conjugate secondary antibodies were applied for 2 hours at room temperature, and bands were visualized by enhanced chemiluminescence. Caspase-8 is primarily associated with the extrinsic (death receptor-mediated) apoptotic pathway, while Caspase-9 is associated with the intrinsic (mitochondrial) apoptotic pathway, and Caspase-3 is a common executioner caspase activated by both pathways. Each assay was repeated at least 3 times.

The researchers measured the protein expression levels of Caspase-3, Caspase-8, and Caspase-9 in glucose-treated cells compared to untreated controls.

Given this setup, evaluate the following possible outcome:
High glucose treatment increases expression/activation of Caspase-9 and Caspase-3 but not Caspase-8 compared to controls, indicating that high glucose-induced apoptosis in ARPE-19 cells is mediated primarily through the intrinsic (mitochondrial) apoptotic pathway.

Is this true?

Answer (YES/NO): YES